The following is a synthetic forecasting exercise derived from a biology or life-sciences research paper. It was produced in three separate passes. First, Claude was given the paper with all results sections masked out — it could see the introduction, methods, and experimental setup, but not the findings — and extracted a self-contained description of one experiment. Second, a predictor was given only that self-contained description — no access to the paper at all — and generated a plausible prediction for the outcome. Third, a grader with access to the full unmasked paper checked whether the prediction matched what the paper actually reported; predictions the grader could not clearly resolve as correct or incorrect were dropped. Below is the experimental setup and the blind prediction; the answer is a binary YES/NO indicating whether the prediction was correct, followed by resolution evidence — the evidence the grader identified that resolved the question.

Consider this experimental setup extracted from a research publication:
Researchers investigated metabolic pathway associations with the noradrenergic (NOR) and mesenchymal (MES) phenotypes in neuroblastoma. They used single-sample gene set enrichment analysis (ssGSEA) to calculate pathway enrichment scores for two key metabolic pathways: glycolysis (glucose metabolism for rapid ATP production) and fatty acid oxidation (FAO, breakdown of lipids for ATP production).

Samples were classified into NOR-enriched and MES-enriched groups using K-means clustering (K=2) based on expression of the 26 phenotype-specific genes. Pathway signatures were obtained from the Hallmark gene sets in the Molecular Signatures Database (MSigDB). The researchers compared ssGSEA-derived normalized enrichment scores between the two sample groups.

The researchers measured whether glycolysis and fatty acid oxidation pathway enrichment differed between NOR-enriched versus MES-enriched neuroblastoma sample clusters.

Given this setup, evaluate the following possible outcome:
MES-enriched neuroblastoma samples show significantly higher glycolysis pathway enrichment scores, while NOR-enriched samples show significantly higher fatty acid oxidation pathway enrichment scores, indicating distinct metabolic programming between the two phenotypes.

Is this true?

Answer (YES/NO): NO